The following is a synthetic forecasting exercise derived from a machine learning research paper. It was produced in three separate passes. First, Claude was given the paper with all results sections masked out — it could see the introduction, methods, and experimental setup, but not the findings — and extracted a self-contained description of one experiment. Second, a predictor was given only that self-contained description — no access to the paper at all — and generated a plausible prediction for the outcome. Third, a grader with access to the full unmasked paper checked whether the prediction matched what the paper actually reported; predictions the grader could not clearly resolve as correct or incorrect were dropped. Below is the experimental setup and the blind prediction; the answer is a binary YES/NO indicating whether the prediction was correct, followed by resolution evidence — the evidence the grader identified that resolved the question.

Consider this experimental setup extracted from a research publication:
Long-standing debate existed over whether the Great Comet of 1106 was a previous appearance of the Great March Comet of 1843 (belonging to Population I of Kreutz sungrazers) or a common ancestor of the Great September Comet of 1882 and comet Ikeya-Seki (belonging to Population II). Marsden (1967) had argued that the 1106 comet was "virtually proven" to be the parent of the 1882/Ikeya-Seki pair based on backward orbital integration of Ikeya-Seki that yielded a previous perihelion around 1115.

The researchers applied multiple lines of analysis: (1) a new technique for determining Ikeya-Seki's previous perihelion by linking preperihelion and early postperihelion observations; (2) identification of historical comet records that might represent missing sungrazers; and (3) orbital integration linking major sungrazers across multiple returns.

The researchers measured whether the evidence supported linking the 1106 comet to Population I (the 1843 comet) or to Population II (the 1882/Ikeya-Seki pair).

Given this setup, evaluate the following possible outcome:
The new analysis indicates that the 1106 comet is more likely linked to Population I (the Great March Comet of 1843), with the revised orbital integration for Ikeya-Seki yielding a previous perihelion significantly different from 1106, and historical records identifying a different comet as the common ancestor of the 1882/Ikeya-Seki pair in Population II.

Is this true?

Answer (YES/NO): YES